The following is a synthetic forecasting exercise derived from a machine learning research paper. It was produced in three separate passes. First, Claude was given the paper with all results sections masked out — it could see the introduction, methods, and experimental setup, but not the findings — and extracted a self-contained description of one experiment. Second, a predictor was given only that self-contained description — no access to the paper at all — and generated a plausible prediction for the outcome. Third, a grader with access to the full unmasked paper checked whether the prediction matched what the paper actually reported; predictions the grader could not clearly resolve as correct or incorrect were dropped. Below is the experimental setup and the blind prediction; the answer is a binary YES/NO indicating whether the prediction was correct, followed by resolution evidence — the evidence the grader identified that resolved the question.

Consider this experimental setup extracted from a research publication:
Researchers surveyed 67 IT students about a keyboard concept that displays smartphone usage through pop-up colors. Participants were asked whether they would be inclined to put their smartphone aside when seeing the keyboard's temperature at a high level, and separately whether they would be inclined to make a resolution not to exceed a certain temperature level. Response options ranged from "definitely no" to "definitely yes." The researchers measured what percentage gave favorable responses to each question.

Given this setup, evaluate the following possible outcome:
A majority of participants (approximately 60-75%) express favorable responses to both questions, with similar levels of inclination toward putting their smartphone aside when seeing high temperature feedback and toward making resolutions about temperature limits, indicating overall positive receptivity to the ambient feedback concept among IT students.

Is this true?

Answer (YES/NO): NO